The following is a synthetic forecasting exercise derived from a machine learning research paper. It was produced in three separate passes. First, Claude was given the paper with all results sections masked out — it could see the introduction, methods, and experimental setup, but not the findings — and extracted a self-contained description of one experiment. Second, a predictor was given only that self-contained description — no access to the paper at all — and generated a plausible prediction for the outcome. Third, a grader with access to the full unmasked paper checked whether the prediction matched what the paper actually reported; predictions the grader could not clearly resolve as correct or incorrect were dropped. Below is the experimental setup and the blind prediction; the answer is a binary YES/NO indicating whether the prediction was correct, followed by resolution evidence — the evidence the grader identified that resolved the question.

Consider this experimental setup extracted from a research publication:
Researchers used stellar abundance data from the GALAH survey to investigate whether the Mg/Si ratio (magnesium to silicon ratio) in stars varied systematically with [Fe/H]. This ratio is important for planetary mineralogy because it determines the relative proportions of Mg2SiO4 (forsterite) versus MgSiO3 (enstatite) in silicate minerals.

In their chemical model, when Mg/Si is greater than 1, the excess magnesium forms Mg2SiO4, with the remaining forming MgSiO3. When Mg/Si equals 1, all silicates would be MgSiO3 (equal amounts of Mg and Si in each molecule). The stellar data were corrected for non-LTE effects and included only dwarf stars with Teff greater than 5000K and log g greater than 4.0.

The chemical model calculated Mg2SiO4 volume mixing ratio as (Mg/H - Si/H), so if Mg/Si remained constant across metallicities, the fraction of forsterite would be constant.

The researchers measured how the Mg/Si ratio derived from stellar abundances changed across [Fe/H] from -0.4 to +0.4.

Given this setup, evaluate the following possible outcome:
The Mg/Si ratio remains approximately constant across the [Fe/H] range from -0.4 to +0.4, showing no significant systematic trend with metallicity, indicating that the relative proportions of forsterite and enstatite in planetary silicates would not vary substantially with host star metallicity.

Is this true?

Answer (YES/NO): NO